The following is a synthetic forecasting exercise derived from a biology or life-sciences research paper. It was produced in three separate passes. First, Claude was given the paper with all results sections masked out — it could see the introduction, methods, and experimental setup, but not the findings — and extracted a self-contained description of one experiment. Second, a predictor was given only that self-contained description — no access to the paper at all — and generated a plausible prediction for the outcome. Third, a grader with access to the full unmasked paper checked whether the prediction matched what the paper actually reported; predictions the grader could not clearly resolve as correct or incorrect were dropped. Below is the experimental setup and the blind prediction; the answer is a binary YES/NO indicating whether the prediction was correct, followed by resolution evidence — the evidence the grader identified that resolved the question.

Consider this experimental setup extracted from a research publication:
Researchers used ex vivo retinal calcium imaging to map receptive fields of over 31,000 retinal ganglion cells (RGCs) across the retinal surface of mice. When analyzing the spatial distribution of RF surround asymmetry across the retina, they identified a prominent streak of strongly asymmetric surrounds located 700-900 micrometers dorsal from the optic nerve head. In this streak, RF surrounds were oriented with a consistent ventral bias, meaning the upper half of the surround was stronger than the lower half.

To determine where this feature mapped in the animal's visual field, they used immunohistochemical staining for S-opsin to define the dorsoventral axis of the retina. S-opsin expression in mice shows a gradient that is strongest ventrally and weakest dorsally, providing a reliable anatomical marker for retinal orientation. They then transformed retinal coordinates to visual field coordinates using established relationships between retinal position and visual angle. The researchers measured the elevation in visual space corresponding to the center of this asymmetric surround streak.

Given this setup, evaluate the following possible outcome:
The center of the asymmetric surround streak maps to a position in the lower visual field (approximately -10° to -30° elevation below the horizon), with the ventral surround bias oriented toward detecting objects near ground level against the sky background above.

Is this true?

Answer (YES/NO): NO